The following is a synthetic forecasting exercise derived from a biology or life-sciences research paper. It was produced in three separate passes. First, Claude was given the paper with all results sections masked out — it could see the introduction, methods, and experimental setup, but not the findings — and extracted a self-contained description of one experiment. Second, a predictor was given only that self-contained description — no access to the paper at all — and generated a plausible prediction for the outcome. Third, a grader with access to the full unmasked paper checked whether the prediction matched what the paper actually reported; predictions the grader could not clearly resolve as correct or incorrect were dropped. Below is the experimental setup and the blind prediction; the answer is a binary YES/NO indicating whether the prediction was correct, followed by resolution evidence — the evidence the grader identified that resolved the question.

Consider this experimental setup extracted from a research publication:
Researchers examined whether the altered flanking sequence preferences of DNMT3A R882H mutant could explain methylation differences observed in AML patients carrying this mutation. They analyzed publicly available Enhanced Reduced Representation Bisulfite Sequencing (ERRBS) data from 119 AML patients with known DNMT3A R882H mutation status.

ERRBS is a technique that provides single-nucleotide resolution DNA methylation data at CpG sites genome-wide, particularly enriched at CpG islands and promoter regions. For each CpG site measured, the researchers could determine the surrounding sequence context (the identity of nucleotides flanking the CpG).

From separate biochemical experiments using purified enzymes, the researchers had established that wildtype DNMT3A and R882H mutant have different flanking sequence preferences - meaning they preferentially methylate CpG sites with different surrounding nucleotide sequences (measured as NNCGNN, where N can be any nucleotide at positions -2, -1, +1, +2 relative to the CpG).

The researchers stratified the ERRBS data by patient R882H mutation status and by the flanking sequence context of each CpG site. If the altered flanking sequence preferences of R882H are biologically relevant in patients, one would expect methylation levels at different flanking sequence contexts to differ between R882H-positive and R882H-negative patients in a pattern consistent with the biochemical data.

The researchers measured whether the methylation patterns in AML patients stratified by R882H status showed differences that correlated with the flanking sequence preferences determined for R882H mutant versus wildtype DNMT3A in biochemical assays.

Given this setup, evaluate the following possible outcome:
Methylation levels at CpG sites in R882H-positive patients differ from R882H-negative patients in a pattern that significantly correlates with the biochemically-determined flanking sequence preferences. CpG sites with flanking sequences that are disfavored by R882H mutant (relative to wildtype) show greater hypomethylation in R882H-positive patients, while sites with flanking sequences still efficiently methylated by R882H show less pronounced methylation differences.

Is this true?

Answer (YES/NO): NO